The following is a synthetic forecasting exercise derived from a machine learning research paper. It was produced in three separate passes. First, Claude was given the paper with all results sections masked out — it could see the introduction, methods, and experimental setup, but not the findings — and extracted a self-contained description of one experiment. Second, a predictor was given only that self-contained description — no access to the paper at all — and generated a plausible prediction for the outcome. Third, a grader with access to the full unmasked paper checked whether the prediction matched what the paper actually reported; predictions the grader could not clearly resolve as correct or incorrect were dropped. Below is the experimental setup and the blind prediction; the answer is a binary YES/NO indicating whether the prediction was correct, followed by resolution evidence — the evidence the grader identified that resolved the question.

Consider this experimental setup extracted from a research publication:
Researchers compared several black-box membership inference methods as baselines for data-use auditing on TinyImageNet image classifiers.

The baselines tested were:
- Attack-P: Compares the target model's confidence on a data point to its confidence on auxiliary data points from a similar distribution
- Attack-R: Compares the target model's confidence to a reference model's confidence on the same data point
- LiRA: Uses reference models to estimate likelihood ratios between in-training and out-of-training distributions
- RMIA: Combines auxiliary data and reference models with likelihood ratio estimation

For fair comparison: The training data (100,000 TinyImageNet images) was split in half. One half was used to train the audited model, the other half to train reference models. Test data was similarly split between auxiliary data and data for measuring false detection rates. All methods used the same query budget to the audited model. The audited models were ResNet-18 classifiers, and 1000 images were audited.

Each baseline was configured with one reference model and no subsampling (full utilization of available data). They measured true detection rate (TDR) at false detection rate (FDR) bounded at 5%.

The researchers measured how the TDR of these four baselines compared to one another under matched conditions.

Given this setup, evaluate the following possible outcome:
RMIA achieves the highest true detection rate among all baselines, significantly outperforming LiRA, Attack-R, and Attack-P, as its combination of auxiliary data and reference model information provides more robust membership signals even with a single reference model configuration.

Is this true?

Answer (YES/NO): NO